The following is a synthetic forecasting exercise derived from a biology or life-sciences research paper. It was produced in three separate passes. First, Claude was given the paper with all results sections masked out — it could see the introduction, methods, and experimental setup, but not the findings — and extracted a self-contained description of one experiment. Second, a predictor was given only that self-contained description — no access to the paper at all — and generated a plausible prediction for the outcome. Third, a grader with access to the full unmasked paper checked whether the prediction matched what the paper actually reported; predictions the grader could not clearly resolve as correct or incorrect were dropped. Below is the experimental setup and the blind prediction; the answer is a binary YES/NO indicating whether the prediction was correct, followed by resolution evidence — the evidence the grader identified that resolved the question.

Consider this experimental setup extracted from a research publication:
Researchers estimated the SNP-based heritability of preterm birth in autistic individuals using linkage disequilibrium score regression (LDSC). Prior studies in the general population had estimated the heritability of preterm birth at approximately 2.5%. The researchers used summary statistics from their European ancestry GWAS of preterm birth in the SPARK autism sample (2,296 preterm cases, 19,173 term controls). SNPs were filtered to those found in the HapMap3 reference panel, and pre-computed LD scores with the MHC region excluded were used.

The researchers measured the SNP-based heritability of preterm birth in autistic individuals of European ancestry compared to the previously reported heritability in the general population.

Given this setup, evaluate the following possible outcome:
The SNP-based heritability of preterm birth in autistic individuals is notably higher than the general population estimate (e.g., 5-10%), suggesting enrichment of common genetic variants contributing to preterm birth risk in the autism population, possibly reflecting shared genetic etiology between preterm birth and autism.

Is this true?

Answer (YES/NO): NO